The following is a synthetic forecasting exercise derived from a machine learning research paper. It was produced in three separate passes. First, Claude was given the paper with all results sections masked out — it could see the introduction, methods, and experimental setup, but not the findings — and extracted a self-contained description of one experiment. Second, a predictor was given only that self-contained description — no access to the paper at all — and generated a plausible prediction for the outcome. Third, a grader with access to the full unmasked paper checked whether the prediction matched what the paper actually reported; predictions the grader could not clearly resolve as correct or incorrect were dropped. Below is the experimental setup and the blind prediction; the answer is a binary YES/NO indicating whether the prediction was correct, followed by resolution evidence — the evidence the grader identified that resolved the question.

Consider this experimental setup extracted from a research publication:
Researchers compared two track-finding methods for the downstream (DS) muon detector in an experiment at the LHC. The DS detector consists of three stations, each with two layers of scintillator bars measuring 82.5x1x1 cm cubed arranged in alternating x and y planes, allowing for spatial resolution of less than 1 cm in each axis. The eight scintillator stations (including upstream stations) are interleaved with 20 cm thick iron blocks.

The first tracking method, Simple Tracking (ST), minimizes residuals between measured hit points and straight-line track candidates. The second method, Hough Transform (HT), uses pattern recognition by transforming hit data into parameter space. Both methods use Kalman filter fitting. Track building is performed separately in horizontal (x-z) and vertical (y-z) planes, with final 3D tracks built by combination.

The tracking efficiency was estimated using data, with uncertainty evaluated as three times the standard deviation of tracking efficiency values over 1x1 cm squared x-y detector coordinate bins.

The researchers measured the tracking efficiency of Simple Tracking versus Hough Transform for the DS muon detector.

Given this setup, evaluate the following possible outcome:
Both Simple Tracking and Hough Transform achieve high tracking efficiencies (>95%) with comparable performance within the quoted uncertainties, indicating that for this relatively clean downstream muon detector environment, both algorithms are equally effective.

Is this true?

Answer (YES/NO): NO